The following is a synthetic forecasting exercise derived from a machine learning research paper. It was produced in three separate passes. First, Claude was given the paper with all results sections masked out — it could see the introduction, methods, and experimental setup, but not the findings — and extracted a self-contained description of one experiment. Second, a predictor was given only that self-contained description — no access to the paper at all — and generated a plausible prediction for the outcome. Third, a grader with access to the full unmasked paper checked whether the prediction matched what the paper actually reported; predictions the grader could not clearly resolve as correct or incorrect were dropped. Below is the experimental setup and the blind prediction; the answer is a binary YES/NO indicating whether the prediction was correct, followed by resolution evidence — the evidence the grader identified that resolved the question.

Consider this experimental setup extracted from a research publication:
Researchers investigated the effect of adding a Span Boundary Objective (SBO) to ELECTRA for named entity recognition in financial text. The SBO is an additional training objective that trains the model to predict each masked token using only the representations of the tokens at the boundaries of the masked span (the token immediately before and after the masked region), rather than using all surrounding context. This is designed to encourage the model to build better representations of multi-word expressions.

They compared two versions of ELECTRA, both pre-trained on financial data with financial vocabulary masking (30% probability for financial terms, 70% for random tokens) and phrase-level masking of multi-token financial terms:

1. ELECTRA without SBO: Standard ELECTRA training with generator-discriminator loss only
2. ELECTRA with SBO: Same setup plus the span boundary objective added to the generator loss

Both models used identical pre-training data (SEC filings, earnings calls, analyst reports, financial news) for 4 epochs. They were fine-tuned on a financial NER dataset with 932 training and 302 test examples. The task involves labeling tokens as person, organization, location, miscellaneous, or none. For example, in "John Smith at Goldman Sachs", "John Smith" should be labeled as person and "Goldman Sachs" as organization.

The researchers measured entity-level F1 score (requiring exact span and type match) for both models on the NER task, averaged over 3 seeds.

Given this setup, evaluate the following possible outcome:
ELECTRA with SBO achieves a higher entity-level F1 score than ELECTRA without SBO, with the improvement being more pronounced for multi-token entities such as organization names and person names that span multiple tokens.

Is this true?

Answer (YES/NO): NO